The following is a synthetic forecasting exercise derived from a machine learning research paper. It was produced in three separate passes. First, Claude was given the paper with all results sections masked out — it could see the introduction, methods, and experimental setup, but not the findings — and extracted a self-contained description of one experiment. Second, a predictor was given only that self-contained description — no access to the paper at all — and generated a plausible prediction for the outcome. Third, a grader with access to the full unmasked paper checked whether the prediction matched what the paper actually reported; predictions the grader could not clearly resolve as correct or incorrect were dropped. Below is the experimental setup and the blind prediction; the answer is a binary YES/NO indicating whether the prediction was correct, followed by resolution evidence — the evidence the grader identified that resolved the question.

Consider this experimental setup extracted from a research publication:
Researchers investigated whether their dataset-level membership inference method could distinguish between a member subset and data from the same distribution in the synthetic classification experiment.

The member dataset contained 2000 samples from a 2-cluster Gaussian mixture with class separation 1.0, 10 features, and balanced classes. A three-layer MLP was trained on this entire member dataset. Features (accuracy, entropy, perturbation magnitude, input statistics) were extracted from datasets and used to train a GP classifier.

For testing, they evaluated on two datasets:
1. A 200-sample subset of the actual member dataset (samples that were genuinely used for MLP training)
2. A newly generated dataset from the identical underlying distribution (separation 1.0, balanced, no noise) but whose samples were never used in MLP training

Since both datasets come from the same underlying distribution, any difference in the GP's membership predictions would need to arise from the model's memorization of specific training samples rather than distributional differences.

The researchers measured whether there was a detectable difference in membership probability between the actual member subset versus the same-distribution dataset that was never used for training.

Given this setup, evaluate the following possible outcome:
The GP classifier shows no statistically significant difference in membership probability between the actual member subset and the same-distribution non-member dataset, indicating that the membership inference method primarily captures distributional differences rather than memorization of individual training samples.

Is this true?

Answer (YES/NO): YES